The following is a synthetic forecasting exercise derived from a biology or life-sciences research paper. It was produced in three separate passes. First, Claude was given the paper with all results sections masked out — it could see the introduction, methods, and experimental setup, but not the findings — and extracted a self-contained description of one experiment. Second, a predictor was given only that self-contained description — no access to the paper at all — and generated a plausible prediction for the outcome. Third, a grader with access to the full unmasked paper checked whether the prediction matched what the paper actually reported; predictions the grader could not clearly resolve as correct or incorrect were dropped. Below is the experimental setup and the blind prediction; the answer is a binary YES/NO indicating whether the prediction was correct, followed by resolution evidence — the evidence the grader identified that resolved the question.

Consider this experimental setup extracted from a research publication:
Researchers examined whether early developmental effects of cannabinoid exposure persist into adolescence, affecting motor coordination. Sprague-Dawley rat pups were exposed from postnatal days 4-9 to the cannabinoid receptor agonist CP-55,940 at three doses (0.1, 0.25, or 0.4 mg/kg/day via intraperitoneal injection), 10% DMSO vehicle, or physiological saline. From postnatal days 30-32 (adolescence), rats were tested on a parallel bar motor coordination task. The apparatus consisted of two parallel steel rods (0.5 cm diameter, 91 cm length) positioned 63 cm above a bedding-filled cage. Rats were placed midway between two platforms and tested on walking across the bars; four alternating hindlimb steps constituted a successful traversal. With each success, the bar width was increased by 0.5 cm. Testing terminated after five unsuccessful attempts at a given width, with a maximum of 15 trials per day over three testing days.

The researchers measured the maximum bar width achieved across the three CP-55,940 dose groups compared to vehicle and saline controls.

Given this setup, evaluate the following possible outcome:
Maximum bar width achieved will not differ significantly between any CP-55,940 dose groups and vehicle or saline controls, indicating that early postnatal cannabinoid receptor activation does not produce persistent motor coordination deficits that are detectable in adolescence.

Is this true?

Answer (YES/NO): YES